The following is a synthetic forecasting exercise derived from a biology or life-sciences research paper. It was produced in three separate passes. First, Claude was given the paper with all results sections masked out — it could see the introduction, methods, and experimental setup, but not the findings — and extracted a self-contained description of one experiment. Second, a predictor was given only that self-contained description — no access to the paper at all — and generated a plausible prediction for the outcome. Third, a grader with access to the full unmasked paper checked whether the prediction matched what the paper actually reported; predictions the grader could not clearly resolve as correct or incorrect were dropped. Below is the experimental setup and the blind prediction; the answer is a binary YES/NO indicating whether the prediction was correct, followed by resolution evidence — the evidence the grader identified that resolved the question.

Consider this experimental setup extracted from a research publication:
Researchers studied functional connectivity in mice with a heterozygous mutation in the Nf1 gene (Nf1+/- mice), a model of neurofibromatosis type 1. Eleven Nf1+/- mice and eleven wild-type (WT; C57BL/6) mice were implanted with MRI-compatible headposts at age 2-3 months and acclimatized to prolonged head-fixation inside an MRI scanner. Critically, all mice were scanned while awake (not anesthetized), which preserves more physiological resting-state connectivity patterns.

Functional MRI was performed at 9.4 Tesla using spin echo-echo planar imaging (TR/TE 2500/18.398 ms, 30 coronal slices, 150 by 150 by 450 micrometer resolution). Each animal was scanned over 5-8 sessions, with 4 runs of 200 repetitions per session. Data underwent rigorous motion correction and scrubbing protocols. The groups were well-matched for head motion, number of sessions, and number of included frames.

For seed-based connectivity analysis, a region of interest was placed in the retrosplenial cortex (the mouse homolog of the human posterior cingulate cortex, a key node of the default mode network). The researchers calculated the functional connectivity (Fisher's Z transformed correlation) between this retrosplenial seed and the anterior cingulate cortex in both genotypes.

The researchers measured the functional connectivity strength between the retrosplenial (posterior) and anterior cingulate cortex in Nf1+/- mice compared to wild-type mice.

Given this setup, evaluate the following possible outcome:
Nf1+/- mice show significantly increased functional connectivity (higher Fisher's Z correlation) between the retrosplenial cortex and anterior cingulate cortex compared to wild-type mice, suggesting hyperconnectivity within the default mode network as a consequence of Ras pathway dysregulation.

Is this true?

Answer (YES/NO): NO